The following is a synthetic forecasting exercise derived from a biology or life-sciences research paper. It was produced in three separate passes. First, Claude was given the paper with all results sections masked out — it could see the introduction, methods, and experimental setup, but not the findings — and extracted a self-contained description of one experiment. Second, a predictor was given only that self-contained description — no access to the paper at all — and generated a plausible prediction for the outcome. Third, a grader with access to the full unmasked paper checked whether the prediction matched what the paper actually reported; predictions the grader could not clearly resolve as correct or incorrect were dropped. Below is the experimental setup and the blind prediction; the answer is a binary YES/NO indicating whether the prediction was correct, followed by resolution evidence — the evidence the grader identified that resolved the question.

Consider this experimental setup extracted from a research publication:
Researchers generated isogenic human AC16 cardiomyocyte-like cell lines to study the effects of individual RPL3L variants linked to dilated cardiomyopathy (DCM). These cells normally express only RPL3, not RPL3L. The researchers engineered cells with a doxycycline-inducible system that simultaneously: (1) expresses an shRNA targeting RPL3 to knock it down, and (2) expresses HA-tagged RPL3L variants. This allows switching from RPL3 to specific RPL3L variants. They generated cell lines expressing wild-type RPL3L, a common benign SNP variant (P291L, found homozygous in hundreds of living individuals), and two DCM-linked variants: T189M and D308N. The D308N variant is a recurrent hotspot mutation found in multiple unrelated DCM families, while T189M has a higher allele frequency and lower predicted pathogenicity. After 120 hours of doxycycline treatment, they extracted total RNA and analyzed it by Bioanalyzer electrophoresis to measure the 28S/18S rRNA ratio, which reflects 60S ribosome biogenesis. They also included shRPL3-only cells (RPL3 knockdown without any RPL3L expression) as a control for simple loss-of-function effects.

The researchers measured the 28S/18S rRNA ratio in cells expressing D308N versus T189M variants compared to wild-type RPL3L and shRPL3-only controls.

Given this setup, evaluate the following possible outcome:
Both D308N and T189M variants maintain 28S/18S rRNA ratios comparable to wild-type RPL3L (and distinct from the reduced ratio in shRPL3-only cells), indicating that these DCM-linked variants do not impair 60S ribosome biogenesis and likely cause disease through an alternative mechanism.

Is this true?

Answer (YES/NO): NO